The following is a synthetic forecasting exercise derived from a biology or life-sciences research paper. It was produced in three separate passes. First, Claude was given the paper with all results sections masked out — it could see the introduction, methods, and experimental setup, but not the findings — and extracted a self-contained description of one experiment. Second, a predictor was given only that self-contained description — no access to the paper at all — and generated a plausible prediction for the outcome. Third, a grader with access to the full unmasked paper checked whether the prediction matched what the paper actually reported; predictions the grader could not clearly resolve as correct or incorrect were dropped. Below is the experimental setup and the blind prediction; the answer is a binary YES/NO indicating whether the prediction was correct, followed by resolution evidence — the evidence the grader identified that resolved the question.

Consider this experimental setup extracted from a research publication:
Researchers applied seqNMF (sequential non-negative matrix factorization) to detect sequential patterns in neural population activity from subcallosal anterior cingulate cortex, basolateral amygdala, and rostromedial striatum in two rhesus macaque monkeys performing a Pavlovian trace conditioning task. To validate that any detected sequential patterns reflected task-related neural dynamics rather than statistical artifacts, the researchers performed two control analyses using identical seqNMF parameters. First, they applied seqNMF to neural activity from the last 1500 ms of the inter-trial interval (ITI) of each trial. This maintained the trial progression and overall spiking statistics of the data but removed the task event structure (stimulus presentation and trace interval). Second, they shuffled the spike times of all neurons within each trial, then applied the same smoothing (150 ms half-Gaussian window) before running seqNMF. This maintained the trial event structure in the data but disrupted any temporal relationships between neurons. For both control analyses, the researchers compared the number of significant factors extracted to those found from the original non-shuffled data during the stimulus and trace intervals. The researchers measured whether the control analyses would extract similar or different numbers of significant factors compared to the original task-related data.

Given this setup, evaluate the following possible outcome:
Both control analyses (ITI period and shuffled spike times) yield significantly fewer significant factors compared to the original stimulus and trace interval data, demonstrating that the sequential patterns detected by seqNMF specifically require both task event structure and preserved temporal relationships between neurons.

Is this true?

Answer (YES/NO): YES